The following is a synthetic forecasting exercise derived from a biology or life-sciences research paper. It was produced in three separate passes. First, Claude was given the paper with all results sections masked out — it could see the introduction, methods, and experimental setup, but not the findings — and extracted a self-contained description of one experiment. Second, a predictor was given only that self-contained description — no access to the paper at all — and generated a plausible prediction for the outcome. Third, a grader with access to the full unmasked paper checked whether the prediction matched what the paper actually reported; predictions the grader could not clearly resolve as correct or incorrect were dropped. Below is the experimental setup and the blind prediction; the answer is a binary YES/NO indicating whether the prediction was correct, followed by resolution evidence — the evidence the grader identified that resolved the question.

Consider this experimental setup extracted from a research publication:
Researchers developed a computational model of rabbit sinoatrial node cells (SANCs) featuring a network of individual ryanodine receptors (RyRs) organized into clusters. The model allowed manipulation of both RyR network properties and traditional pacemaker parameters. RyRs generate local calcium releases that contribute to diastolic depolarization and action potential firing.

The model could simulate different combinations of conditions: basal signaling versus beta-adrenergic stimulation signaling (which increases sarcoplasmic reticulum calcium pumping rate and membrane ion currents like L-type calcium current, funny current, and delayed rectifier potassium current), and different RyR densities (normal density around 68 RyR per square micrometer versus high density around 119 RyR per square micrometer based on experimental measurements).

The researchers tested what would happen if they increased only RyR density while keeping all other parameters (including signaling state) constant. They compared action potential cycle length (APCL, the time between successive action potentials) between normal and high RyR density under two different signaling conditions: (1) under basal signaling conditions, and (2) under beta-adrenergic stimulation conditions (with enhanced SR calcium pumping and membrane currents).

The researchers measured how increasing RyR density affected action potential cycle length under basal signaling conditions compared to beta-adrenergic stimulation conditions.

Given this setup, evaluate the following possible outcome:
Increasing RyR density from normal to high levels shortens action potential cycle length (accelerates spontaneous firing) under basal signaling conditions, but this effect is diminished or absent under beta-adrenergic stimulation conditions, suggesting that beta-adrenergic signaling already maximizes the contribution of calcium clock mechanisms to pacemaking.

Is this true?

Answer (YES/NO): NO